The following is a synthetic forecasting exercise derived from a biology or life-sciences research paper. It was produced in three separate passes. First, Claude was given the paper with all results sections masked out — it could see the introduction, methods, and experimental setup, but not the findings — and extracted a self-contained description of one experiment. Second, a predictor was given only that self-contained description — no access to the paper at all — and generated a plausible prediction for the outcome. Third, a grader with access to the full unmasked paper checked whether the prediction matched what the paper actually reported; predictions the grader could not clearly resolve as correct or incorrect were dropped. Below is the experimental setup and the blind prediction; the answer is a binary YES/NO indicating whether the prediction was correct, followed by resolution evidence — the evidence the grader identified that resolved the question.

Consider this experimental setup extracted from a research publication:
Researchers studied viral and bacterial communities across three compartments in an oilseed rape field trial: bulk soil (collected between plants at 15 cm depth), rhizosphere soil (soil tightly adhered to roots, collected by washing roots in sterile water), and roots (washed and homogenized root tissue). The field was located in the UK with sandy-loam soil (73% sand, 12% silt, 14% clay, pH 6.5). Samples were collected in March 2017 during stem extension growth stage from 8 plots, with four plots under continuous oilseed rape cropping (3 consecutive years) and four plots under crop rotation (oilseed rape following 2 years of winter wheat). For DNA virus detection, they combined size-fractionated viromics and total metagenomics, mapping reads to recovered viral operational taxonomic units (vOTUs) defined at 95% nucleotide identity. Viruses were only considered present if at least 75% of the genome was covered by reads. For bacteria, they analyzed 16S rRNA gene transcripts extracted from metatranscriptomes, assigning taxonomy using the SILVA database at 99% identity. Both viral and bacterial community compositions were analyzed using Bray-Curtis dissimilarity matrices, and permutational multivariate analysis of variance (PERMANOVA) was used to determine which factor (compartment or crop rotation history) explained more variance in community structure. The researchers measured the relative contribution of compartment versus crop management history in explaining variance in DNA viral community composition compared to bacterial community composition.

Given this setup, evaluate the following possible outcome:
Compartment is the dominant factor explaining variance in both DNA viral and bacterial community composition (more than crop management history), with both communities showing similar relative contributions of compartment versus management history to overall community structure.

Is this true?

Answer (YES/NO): NO